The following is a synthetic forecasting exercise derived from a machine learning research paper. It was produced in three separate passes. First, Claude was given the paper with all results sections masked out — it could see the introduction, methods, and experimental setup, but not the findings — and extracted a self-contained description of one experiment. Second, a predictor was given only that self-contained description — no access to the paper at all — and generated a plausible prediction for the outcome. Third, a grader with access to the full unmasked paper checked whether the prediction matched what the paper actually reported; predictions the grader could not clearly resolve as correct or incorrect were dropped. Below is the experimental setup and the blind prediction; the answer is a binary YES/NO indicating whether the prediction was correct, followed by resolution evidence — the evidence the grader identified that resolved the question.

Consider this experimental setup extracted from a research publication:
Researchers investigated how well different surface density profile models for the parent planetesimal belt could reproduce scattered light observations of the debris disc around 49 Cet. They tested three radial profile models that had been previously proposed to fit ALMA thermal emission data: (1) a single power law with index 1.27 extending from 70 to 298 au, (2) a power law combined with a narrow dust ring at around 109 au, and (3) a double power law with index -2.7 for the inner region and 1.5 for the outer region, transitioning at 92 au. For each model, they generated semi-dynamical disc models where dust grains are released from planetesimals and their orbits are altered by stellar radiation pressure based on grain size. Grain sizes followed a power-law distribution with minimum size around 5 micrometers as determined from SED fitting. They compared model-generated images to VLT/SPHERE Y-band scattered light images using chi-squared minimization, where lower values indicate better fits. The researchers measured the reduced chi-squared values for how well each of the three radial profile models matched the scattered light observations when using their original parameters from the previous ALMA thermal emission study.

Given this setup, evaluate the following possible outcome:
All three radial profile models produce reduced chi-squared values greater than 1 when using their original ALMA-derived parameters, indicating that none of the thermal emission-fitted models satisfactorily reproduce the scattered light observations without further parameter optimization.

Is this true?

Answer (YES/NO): YES